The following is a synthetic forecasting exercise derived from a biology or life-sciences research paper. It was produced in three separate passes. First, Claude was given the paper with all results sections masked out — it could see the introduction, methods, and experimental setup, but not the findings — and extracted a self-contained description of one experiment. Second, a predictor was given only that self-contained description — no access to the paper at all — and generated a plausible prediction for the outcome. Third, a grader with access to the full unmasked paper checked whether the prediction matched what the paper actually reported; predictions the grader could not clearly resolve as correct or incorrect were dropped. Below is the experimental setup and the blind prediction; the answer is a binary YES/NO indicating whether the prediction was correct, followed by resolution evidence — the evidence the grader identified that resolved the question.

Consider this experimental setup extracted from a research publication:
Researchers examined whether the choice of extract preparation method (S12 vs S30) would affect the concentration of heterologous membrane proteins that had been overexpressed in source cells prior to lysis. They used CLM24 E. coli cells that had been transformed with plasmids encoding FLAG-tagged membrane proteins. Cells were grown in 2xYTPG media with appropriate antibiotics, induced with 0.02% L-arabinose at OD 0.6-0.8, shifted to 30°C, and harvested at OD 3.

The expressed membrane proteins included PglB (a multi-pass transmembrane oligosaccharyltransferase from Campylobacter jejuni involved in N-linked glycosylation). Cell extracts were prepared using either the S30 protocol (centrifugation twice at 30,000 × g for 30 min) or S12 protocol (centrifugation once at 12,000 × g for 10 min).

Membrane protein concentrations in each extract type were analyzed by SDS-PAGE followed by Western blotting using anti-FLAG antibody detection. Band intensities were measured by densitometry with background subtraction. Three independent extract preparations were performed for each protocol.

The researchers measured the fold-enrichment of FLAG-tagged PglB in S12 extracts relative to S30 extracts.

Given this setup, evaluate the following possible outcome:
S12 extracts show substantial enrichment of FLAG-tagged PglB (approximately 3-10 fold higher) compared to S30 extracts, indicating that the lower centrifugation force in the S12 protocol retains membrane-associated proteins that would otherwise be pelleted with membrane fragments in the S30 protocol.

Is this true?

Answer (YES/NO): NO